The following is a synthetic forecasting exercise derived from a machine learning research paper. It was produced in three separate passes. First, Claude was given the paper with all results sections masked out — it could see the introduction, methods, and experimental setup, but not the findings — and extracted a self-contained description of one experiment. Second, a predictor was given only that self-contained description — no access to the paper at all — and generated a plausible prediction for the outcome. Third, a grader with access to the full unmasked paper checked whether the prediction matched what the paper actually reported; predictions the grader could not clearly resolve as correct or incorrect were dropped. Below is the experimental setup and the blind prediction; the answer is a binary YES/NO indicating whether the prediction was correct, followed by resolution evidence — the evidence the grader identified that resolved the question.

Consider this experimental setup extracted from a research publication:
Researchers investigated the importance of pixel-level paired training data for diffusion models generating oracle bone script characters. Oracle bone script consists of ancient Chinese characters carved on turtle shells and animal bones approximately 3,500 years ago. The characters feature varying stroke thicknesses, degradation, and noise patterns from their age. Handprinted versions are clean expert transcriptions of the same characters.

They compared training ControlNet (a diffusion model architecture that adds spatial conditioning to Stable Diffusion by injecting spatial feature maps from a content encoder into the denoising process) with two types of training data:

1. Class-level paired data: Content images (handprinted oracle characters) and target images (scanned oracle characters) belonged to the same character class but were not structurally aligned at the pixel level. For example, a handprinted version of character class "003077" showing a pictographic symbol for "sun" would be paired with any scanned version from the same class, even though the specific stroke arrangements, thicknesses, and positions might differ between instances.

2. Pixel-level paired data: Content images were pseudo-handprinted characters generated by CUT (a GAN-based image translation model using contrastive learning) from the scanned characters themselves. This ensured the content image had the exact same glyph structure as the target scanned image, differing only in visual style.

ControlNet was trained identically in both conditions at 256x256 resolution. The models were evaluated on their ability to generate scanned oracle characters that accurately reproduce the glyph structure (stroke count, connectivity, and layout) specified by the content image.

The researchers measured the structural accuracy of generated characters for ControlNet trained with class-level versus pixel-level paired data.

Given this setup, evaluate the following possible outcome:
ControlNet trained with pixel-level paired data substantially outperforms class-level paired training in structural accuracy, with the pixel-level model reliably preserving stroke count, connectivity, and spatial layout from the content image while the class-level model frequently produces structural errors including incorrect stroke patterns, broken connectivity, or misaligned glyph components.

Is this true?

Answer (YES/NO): YES